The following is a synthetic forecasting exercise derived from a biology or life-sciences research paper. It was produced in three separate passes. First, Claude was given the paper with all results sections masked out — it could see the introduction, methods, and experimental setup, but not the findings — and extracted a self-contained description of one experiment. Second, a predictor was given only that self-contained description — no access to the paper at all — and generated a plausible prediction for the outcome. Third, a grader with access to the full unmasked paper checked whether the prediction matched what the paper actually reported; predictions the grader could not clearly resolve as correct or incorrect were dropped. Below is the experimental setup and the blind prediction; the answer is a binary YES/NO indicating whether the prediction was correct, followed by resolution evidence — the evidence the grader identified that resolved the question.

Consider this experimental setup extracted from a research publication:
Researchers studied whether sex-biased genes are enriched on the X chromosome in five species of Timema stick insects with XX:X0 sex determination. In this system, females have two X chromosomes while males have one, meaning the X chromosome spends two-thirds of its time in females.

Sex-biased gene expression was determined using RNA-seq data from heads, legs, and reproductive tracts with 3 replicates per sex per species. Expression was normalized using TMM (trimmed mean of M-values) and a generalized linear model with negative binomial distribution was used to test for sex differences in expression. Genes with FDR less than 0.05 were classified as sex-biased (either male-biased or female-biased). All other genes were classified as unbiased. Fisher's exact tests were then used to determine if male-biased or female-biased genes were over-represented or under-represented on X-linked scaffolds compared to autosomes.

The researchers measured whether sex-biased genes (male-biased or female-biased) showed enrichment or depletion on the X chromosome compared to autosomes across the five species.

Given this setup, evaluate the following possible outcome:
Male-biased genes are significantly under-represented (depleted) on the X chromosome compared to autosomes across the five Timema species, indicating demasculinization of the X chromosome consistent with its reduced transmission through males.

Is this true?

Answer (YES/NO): NO